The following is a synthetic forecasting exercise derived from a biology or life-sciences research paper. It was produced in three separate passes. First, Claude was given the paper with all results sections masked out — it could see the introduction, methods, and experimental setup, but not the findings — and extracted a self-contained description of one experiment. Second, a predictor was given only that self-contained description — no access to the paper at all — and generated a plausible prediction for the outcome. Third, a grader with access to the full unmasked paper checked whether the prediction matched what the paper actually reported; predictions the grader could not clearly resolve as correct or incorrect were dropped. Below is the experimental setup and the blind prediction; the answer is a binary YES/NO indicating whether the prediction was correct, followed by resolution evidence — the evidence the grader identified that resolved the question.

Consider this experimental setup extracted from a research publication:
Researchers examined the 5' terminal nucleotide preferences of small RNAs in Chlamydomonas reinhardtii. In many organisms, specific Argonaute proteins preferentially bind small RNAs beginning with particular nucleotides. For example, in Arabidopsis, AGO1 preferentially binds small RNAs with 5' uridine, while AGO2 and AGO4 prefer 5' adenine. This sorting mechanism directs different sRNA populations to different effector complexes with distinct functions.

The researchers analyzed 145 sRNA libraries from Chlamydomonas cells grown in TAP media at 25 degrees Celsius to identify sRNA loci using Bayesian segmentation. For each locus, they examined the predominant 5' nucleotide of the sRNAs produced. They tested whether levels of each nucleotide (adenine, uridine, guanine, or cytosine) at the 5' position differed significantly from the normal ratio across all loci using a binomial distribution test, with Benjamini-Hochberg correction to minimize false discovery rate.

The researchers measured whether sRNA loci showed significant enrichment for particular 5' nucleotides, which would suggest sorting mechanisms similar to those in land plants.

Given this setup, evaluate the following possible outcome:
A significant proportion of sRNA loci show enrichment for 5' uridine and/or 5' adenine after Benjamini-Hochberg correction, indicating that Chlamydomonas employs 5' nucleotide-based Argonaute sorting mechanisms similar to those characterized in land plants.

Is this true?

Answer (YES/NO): YES